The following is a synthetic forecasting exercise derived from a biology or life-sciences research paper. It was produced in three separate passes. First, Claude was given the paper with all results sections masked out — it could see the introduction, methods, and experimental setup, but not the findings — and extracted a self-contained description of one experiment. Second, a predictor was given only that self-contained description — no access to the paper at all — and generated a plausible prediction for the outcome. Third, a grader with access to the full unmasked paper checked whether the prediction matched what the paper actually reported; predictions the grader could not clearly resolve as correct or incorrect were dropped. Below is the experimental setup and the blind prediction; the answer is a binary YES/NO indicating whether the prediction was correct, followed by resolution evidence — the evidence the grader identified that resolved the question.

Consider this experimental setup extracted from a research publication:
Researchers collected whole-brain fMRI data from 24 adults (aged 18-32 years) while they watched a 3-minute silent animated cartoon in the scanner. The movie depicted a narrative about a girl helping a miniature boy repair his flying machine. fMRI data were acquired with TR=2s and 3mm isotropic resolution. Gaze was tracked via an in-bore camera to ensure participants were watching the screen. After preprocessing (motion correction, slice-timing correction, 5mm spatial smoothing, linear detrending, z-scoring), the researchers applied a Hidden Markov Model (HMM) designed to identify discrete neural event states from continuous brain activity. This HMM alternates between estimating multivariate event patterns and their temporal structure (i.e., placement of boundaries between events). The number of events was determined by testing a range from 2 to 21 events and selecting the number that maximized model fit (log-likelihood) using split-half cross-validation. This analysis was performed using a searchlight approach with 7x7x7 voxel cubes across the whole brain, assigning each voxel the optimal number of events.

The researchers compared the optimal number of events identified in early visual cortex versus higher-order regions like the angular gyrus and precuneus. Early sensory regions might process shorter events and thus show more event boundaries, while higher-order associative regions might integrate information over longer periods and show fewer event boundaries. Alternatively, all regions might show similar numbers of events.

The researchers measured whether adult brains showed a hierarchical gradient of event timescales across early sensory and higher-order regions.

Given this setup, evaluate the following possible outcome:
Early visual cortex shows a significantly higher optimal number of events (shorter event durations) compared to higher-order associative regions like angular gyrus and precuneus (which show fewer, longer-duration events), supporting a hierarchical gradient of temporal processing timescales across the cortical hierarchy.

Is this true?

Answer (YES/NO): YES